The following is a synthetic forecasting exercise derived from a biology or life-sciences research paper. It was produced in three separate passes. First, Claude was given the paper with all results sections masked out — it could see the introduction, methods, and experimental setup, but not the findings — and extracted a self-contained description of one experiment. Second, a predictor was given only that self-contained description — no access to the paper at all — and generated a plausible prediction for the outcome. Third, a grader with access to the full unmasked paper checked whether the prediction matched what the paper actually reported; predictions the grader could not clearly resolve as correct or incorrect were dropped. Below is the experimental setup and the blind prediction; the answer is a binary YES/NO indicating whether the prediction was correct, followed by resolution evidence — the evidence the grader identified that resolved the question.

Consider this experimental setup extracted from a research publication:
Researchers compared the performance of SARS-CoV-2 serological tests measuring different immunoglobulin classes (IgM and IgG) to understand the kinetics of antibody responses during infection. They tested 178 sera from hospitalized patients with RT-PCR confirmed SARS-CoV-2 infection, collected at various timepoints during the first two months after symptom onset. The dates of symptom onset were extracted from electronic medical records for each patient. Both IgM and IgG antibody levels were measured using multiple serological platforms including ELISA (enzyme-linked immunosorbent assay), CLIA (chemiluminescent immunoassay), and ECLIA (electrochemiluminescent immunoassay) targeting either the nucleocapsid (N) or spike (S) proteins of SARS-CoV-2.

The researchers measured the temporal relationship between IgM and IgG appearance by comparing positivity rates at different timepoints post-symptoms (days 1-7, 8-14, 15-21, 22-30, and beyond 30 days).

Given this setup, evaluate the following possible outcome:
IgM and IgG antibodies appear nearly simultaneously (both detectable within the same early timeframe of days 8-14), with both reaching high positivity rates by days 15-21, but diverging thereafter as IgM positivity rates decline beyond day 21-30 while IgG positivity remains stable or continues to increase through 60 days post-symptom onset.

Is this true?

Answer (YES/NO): NO